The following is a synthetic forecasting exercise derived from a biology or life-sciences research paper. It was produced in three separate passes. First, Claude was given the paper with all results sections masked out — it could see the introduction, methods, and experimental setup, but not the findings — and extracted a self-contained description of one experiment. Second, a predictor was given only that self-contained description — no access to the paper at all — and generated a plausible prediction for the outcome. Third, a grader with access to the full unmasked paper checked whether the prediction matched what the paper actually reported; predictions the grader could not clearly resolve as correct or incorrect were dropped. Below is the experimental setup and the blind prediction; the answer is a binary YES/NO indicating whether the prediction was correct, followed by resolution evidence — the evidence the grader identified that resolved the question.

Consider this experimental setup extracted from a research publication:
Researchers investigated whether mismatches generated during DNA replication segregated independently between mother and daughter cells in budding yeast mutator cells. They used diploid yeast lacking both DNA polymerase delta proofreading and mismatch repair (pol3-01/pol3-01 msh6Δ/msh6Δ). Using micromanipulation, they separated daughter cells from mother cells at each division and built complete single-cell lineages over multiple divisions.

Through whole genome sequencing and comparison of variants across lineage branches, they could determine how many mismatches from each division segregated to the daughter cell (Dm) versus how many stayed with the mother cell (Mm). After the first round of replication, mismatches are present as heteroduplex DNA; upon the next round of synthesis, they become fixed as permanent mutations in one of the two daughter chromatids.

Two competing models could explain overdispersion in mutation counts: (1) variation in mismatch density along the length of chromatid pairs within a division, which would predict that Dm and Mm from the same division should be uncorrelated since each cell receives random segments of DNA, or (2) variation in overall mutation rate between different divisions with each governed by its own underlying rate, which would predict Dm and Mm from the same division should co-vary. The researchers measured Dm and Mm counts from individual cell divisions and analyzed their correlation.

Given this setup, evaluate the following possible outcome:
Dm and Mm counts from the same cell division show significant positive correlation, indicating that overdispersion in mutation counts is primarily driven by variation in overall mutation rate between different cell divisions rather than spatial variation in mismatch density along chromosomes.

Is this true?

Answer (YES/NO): YES